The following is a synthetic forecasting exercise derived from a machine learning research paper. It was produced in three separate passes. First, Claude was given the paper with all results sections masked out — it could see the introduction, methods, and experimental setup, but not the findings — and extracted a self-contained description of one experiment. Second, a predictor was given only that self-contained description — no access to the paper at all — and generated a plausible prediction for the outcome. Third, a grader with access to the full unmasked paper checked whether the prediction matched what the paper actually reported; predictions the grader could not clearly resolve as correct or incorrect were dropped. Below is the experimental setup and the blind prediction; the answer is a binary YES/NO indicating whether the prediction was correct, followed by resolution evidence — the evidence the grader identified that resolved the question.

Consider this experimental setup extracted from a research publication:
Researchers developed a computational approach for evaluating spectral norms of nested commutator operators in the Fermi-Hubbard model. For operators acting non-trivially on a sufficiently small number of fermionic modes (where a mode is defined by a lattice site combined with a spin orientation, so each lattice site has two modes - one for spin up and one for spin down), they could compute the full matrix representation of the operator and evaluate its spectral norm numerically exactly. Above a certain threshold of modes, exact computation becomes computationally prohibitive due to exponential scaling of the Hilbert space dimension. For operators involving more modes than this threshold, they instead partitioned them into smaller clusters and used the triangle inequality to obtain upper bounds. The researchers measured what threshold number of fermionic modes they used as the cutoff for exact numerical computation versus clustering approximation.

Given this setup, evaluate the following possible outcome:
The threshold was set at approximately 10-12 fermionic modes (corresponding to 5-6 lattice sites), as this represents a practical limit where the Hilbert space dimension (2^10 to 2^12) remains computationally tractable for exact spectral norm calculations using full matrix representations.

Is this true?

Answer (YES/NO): NO